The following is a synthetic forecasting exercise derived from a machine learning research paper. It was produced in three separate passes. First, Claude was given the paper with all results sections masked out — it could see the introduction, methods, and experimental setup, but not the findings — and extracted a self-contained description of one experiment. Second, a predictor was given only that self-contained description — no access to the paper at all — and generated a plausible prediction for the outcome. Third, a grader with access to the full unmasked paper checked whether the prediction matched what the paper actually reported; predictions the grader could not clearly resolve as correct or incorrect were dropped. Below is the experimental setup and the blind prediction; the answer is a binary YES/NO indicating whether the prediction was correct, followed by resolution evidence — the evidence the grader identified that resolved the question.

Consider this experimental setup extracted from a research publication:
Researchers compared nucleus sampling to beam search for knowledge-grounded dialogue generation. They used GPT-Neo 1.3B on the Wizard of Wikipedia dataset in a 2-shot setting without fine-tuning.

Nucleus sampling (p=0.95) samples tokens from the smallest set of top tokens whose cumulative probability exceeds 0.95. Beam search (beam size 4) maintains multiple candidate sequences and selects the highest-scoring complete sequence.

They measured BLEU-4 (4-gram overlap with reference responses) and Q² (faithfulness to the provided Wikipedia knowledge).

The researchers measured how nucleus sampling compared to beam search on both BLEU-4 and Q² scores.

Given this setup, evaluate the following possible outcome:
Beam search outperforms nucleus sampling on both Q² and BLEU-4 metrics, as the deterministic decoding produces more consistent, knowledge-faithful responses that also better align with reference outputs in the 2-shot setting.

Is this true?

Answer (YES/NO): YES